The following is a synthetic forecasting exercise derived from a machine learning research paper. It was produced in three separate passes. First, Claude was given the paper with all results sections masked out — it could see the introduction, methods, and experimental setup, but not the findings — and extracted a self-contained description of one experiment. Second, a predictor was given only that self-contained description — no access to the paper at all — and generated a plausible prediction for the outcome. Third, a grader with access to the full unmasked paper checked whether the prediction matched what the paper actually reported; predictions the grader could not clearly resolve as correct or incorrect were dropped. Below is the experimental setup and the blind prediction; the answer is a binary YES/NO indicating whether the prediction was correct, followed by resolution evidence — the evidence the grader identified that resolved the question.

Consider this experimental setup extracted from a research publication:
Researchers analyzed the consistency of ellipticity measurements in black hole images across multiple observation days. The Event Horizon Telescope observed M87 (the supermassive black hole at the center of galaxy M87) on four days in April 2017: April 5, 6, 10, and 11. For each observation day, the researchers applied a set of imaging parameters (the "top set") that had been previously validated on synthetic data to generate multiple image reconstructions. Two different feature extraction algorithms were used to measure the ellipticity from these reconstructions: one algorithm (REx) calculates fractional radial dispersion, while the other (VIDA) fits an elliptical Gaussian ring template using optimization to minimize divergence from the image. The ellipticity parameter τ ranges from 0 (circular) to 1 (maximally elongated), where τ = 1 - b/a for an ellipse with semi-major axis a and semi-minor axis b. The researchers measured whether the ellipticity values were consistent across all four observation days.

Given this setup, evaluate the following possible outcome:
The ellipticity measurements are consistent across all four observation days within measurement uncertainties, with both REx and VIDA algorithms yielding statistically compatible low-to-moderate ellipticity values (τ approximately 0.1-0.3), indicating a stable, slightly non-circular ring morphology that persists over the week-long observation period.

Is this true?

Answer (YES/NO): NO